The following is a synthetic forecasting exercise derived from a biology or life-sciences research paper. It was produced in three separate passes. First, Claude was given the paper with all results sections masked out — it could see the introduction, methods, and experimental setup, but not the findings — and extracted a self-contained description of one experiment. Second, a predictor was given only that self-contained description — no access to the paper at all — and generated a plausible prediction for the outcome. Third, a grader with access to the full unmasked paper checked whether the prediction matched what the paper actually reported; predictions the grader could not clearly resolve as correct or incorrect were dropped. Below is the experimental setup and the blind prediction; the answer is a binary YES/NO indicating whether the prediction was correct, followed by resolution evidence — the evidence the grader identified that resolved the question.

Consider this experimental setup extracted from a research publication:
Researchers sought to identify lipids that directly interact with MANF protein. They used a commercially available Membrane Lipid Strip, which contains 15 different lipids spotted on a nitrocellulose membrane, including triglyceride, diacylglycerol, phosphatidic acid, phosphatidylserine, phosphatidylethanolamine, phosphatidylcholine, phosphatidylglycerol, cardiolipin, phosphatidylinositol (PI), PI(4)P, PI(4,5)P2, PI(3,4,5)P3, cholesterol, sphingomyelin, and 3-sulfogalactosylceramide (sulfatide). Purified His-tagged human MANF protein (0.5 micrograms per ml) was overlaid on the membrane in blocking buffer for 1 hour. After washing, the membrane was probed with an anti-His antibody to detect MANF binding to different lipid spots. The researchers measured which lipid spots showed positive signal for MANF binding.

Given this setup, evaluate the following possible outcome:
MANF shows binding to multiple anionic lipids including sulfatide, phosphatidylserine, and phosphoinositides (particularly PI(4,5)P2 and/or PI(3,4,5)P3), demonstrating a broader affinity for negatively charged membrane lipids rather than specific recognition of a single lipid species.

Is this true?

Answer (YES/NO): NO